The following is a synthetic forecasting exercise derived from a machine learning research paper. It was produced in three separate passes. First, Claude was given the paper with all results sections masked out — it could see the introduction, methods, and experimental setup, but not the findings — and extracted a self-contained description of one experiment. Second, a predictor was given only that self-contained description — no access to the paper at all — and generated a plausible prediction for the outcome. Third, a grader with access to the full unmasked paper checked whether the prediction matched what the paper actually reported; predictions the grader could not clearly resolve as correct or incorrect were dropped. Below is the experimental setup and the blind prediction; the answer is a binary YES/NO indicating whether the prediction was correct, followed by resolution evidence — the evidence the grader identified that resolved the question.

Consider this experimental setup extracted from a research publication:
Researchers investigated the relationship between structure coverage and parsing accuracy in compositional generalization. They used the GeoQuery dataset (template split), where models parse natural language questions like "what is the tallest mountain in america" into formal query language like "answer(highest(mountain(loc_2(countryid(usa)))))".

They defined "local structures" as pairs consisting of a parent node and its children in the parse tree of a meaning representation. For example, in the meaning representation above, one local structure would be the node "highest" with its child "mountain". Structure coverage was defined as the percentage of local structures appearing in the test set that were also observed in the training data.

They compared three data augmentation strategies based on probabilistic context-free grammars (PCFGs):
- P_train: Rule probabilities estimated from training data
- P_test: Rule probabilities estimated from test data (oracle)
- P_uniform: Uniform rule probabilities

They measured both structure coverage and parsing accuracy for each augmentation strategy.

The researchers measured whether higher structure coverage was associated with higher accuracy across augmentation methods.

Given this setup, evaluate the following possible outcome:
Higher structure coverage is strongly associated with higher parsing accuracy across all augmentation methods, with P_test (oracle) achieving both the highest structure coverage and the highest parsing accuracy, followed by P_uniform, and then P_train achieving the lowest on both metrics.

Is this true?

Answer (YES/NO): YES